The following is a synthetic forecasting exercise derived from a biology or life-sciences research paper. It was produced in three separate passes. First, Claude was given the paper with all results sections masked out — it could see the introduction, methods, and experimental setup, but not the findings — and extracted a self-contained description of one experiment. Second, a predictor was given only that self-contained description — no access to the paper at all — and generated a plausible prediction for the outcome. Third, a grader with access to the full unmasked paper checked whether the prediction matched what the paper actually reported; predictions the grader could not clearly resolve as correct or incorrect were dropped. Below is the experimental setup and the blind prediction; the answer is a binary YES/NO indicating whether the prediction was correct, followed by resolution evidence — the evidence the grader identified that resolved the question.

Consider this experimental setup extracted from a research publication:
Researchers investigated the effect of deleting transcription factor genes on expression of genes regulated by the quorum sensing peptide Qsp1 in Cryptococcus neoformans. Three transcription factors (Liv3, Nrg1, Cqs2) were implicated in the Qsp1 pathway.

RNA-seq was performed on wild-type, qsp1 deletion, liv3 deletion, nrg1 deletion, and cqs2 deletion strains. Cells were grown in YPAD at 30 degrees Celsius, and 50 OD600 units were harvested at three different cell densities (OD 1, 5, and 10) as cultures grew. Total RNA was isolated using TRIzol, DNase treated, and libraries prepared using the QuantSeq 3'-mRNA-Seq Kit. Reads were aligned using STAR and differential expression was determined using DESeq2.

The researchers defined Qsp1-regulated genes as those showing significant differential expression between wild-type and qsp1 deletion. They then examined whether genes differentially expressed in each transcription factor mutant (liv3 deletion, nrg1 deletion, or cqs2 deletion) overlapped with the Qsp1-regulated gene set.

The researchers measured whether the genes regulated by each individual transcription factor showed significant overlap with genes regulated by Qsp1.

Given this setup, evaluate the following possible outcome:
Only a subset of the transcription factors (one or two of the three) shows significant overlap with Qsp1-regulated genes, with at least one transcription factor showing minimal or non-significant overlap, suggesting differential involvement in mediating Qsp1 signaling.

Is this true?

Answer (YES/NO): YES